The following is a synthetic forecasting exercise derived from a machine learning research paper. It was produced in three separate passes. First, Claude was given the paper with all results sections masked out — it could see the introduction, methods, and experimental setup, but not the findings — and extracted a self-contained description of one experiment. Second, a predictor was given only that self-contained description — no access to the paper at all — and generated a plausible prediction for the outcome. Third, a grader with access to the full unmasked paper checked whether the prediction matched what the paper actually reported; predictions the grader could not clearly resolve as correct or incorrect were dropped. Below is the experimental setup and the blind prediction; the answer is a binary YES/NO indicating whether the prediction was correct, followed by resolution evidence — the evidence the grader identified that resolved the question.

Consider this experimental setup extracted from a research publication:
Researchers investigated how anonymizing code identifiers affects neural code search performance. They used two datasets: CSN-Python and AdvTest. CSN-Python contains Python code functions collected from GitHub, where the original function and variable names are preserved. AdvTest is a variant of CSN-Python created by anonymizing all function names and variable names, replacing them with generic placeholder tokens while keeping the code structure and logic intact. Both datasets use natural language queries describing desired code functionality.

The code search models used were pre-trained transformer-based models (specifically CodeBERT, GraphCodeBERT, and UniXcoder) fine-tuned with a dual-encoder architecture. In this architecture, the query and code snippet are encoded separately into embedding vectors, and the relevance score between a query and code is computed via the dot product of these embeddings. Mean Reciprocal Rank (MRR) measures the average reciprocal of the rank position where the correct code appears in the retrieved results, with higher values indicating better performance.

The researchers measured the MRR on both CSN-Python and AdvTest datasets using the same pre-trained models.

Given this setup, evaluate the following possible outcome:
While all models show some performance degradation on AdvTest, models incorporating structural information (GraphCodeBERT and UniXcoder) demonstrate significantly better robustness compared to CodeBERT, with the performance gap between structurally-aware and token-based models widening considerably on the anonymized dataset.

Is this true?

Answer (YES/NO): NO